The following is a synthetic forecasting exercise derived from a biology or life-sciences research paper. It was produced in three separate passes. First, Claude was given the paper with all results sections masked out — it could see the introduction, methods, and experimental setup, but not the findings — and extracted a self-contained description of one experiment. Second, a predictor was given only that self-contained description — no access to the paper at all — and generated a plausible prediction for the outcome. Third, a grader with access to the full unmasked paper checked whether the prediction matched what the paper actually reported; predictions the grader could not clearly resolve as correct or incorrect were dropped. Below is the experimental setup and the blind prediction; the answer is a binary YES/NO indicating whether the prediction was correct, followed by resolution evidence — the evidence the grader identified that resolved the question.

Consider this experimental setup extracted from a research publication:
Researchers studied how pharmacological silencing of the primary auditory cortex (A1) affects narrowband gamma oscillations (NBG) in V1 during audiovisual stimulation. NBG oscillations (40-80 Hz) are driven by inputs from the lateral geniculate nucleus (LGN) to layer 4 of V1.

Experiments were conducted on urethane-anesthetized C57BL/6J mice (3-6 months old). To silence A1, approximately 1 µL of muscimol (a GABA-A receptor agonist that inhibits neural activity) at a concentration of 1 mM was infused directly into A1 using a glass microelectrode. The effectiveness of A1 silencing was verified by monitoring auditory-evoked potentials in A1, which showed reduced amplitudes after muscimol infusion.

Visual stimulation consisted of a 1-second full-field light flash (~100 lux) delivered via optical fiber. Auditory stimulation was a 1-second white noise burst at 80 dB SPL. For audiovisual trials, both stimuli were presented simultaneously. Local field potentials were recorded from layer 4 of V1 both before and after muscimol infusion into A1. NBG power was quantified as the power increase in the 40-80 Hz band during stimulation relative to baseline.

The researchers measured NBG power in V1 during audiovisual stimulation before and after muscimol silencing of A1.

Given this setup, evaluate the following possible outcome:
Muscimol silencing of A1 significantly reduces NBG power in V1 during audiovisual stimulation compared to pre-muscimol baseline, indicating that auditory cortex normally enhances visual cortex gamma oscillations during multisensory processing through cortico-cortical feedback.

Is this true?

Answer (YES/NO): NO